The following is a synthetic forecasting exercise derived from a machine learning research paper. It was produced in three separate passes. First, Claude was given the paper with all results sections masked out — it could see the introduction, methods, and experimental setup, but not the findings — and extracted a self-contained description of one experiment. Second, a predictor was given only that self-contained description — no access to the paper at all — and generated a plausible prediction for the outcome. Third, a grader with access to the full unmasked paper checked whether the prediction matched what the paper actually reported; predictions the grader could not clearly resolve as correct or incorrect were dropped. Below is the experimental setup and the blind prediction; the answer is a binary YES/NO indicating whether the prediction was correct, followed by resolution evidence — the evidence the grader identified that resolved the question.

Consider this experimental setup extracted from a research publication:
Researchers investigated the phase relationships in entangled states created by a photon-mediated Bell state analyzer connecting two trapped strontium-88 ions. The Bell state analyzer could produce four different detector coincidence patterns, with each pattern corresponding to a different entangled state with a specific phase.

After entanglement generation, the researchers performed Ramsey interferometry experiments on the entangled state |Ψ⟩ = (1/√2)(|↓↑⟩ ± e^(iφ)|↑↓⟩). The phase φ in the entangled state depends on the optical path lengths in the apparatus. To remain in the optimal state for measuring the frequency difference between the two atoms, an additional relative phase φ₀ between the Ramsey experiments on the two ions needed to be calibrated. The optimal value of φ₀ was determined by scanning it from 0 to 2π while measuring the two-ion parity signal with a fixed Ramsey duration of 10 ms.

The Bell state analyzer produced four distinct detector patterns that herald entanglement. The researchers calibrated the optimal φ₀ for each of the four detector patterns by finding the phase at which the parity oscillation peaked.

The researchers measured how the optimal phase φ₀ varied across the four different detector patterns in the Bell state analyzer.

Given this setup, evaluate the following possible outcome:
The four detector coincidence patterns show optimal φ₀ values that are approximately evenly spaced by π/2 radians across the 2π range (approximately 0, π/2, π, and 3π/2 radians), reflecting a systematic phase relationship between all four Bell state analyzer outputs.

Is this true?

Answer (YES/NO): NO